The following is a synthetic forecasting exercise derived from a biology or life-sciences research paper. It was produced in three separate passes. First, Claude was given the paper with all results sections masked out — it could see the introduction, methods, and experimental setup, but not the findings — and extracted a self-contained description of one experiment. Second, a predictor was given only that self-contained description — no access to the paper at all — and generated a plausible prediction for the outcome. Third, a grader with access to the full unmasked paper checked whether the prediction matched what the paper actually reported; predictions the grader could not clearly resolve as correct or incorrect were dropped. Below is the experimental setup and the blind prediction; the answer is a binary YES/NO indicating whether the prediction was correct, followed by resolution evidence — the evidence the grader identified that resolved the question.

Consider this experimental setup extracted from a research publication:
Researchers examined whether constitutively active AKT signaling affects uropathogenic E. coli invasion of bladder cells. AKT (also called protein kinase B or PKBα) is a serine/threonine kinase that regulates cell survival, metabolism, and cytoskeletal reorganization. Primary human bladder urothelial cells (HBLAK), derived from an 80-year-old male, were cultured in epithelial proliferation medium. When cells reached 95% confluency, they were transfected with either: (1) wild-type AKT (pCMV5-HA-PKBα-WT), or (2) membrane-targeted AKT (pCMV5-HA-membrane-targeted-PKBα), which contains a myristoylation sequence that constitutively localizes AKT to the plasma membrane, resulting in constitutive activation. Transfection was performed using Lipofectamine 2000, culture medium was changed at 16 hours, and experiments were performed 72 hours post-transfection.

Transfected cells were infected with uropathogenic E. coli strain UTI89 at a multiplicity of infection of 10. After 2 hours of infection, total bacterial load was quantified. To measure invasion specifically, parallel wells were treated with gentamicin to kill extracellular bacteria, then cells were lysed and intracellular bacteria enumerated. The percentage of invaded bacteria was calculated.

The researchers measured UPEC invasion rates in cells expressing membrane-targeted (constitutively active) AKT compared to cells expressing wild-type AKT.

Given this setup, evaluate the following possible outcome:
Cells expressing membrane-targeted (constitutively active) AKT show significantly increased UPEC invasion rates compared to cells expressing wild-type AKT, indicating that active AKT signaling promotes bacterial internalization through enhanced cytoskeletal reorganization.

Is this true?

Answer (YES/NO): NO